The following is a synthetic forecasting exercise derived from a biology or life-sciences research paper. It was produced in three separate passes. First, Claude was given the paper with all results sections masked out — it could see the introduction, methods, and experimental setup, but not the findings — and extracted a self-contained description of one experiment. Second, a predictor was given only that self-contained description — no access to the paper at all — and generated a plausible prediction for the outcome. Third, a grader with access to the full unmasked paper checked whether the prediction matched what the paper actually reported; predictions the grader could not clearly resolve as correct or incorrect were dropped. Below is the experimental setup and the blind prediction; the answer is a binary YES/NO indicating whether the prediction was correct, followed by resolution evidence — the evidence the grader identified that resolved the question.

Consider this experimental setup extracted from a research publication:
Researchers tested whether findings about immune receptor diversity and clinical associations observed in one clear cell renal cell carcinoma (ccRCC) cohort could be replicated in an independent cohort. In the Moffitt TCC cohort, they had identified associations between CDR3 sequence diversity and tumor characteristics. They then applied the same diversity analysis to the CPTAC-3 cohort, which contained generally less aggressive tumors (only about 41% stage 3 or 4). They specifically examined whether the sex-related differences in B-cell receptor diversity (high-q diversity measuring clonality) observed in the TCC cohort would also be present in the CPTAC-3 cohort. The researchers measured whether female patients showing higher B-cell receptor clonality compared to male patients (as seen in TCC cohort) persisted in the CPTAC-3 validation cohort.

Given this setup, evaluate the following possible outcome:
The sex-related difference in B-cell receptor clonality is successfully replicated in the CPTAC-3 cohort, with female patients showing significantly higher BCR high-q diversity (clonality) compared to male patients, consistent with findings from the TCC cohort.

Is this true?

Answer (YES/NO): NO